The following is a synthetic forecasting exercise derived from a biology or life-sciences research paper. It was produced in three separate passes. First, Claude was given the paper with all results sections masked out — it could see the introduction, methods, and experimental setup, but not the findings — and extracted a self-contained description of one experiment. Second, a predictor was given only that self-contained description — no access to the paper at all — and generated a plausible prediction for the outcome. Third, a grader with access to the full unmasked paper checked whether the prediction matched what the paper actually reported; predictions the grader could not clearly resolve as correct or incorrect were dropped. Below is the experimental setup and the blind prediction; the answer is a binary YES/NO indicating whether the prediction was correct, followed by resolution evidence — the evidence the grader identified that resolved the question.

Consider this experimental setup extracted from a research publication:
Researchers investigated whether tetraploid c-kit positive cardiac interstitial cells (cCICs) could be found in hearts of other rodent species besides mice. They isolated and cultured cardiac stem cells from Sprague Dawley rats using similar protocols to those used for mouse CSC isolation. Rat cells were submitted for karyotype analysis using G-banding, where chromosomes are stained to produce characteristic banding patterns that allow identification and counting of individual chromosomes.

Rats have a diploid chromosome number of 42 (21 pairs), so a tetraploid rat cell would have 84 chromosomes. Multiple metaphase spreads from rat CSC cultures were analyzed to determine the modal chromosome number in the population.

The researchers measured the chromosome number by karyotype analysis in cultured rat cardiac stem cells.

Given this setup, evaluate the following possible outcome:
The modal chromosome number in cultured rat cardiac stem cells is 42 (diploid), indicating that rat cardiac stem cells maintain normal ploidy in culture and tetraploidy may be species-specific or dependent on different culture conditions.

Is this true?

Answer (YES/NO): NO